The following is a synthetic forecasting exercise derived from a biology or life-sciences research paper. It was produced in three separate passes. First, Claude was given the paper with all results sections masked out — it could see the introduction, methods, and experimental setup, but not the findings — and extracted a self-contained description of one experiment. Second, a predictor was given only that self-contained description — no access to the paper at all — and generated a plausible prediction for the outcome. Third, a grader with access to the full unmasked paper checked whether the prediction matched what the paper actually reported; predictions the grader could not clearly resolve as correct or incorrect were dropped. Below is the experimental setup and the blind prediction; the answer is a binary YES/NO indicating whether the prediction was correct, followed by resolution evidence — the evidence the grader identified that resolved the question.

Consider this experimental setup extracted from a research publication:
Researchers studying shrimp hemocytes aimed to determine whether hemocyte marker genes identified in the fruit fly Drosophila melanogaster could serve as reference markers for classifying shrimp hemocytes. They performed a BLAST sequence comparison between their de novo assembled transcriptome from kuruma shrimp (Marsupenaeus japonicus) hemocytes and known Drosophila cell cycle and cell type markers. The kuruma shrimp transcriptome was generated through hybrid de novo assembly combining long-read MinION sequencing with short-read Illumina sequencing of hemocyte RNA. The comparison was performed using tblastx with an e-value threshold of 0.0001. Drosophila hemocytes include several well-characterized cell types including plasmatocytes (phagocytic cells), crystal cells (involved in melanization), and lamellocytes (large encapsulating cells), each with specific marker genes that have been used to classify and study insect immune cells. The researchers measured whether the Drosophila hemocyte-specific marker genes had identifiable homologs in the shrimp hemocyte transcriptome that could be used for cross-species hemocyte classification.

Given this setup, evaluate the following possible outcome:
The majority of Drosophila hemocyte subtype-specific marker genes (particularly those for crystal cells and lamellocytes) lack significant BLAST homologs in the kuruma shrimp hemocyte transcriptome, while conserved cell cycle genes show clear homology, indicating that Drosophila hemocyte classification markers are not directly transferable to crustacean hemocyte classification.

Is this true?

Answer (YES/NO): NO